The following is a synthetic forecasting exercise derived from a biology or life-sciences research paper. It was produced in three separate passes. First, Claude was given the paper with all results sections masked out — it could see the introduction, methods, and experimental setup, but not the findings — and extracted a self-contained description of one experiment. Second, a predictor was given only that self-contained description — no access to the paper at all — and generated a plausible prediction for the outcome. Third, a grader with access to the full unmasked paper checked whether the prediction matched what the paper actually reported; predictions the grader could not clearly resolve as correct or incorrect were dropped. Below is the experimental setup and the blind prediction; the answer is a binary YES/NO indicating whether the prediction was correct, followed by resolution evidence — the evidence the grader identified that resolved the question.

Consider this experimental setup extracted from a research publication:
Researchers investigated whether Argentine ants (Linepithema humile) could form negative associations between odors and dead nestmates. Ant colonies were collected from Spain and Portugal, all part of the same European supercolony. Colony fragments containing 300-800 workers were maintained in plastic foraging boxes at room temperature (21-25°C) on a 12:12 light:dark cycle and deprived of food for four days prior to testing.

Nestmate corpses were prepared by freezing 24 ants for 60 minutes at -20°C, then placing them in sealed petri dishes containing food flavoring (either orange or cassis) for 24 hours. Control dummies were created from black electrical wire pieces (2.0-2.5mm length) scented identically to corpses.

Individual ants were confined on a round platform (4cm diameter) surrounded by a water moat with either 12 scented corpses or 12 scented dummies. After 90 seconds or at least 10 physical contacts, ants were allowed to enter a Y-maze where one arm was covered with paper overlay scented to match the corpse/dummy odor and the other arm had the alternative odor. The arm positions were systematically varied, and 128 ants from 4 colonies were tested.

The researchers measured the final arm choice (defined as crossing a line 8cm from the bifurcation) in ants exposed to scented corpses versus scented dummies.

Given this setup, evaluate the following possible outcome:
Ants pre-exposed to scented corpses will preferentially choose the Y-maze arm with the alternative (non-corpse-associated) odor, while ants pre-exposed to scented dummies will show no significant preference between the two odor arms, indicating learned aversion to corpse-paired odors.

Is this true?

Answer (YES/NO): YES